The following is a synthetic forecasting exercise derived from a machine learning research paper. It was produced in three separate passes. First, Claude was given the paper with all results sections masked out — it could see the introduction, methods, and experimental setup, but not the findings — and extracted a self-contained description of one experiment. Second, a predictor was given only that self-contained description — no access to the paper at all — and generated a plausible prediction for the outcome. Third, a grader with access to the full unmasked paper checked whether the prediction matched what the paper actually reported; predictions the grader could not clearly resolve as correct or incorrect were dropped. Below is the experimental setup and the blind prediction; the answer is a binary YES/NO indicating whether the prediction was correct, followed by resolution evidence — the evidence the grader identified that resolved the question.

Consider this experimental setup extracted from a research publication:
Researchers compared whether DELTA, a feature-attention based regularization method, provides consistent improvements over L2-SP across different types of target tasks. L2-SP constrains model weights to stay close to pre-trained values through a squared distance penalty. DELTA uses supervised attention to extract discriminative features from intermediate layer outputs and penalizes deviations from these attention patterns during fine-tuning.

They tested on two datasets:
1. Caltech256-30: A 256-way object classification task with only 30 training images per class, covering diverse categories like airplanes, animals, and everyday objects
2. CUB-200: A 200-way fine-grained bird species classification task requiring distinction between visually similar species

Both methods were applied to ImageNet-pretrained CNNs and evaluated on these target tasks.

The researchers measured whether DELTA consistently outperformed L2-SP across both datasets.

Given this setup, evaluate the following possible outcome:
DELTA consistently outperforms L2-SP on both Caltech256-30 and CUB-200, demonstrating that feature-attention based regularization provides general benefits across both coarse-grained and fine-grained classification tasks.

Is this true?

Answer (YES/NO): NO